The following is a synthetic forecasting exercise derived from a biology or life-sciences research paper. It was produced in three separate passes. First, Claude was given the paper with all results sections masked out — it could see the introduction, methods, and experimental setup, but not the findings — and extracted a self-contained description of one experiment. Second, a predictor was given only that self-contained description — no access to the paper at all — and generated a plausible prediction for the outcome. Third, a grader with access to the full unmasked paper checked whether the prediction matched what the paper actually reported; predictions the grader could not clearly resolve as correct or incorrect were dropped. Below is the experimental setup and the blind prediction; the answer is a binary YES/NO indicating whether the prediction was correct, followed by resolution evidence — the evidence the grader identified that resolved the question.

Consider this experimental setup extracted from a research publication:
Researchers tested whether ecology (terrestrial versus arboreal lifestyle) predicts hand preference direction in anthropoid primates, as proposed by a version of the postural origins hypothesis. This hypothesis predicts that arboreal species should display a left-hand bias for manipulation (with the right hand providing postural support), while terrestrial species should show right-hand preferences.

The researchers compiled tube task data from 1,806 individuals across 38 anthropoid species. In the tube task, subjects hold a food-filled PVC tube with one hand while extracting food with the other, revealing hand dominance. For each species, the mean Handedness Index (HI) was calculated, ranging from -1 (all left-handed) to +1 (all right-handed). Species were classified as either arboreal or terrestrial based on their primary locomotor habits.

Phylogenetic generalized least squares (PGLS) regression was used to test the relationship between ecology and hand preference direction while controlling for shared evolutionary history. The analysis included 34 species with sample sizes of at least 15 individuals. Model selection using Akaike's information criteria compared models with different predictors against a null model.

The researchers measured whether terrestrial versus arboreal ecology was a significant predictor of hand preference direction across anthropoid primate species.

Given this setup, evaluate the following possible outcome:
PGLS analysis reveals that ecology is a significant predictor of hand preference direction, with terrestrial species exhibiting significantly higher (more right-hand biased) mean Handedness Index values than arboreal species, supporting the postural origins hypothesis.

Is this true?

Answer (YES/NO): NO